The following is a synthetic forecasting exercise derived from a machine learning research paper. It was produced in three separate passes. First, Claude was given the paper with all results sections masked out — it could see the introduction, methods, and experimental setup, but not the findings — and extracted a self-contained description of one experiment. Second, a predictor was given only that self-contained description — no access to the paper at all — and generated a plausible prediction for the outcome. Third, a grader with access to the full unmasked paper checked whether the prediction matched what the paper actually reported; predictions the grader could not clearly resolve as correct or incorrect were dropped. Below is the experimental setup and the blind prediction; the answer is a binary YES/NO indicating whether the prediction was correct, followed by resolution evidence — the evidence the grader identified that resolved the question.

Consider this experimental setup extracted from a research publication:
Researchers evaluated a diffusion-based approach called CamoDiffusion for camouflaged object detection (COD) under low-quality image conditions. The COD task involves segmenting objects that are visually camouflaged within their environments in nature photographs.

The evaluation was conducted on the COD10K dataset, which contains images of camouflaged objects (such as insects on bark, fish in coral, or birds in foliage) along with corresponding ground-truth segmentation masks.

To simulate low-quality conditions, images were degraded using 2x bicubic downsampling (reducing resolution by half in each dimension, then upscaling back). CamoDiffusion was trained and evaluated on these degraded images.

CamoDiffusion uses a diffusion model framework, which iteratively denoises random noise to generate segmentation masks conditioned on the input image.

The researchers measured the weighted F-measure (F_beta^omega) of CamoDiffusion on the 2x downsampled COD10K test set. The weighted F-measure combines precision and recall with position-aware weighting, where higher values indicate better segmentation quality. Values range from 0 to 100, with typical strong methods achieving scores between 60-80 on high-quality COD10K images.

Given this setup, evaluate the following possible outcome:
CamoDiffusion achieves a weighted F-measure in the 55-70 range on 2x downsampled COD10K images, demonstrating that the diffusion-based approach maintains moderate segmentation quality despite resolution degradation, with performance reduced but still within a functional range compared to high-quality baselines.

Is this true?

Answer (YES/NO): NO